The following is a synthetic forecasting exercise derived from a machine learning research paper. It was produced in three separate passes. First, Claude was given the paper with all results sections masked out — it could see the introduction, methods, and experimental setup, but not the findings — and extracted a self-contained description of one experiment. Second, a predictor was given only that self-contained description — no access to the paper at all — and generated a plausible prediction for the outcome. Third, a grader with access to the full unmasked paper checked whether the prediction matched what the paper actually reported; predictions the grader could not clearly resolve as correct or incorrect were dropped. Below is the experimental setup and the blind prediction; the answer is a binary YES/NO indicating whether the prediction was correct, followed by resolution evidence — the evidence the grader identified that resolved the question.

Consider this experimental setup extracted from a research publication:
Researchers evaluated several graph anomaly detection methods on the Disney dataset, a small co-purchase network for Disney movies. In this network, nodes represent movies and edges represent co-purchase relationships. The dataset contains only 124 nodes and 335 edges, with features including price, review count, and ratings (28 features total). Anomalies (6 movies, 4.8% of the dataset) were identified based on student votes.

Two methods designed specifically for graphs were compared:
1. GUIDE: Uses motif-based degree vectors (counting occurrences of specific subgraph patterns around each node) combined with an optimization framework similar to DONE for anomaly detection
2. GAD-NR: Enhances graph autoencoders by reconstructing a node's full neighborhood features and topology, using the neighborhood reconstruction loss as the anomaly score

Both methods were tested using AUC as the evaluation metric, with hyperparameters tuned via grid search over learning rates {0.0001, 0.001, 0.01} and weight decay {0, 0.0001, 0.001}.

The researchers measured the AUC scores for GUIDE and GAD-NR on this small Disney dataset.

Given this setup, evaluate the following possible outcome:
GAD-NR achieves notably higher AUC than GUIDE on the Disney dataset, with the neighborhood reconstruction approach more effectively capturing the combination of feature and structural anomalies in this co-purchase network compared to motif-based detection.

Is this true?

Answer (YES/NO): YES